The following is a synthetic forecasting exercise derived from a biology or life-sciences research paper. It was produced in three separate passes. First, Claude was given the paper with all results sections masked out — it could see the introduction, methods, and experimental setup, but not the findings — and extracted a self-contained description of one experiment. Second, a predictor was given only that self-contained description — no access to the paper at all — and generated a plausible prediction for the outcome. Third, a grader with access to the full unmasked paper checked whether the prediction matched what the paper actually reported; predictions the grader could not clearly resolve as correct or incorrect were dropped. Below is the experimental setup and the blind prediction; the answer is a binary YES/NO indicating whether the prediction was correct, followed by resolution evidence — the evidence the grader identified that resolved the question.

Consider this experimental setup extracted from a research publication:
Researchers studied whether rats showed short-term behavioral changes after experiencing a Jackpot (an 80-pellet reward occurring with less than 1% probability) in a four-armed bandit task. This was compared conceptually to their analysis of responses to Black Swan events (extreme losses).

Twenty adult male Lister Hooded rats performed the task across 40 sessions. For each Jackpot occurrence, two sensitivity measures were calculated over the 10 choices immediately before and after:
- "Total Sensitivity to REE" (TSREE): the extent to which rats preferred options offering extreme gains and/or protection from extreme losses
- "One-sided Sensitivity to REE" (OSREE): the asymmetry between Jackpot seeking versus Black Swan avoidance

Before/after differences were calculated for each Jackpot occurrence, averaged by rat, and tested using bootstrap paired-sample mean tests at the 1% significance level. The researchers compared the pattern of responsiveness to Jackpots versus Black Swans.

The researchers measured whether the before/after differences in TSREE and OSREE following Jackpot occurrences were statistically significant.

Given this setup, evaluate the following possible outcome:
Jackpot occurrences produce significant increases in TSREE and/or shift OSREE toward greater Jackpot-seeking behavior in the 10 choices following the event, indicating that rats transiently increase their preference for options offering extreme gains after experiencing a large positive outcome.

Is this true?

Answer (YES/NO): NO